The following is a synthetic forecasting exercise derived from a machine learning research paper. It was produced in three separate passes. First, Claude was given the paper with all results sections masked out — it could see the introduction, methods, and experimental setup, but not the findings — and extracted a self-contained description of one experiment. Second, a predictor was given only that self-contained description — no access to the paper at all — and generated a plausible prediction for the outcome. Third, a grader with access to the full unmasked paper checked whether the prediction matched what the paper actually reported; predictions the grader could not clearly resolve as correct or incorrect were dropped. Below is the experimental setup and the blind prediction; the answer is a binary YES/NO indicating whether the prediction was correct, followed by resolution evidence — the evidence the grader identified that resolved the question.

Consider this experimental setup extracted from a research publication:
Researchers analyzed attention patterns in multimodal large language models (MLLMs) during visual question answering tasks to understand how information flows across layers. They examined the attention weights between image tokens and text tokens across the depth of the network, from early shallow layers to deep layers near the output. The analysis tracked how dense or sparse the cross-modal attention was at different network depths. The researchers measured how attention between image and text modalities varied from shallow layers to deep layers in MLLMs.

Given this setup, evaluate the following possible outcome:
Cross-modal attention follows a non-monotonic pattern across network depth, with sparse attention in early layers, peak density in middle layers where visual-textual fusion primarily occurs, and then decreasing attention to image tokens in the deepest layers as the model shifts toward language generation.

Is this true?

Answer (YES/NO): NO